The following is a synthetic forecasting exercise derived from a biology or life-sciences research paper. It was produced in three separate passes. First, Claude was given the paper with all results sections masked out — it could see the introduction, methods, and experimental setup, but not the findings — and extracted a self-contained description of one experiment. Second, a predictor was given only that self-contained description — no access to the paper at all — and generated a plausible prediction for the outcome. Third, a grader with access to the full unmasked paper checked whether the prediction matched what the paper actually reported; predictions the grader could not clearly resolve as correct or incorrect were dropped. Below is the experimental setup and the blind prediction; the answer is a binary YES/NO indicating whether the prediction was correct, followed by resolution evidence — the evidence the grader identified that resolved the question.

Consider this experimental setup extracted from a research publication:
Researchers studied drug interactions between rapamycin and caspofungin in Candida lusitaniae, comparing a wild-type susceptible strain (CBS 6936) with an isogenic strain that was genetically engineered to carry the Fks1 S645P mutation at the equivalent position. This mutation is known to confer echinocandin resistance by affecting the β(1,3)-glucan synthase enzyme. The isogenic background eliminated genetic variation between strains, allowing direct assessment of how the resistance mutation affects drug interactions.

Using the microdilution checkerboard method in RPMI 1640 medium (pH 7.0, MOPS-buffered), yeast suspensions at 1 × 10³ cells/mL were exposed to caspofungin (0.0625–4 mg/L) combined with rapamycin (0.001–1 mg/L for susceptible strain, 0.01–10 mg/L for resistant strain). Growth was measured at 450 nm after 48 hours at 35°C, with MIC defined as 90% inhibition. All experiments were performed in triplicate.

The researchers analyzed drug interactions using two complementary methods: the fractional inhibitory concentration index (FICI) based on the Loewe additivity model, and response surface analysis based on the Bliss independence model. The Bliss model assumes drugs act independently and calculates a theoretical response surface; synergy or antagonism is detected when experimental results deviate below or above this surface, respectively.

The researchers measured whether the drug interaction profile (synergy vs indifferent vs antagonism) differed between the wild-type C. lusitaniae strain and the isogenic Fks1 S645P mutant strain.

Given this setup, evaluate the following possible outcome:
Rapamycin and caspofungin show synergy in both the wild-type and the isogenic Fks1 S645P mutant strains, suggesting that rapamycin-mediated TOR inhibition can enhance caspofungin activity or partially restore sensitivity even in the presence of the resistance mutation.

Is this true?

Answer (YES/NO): YES